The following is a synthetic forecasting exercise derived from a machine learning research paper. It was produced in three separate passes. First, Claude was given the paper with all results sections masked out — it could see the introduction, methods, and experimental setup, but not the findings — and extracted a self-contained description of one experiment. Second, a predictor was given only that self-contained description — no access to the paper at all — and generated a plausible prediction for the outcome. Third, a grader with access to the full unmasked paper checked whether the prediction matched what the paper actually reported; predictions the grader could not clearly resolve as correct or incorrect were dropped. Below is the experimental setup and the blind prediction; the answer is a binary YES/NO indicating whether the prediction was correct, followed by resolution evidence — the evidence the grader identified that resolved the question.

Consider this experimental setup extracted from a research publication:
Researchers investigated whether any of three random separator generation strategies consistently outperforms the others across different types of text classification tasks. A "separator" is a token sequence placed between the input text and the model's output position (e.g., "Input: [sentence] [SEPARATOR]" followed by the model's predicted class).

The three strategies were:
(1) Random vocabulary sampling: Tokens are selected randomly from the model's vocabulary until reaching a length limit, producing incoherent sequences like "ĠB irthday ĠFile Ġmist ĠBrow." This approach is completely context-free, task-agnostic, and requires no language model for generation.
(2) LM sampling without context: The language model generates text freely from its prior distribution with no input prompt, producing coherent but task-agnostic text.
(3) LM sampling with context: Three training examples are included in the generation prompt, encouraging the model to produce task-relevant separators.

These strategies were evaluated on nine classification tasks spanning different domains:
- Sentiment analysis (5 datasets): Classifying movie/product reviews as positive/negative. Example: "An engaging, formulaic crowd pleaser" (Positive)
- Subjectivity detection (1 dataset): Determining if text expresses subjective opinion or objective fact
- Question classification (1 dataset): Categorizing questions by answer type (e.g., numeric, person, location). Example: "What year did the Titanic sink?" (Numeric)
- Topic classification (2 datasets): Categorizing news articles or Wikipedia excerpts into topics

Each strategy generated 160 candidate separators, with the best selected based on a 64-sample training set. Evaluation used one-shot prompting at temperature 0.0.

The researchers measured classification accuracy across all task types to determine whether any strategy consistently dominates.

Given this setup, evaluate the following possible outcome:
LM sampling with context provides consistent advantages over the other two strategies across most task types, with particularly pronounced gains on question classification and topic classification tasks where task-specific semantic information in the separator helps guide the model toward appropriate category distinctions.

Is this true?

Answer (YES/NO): NO